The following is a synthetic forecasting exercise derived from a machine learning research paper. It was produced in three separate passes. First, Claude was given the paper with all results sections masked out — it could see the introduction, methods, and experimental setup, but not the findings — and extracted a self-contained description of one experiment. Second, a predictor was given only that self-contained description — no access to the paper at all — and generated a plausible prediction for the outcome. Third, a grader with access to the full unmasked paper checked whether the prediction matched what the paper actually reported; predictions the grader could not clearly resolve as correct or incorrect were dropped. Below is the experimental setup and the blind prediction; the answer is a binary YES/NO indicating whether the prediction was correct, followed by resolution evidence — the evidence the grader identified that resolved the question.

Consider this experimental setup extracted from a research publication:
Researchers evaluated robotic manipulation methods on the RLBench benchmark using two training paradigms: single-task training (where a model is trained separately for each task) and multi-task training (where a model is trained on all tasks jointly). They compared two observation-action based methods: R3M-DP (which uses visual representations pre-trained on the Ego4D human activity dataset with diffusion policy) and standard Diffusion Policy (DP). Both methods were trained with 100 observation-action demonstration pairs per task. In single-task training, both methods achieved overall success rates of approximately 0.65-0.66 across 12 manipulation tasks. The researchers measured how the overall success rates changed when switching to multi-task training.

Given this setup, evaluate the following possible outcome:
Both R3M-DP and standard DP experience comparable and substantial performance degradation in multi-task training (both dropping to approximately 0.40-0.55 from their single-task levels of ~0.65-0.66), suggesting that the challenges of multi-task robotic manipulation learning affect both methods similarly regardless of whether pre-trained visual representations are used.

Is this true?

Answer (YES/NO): NO